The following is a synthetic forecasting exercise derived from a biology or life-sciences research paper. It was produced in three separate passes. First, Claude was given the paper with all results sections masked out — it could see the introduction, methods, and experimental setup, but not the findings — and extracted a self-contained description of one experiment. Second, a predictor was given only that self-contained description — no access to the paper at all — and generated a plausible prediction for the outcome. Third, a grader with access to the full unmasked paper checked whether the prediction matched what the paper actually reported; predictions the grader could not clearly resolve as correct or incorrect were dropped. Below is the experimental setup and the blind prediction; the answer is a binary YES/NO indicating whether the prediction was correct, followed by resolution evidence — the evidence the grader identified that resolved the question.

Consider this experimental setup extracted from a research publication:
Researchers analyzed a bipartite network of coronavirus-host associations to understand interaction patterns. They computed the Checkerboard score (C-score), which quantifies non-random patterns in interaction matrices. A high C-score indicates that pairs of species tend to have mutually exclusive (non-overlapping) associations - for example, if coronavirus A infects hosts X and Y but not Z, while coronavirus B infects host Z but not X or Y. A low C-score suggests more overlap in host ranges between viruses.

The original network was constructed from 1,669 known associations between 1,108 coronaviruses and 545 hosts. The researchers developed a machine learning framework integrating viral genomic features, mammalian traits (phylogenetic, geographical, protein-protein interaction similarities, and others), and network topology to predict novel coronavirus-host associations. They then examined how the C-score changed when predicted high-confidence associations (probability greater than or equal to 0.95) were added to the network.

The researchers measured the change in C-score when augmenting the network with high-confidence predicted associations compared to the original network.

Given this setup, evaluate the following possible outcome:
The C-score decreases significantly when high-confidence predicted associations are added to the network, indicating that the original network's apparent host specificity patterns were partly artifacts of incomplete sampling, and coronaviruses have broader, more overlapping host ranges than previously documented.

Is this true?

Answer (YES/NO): YES